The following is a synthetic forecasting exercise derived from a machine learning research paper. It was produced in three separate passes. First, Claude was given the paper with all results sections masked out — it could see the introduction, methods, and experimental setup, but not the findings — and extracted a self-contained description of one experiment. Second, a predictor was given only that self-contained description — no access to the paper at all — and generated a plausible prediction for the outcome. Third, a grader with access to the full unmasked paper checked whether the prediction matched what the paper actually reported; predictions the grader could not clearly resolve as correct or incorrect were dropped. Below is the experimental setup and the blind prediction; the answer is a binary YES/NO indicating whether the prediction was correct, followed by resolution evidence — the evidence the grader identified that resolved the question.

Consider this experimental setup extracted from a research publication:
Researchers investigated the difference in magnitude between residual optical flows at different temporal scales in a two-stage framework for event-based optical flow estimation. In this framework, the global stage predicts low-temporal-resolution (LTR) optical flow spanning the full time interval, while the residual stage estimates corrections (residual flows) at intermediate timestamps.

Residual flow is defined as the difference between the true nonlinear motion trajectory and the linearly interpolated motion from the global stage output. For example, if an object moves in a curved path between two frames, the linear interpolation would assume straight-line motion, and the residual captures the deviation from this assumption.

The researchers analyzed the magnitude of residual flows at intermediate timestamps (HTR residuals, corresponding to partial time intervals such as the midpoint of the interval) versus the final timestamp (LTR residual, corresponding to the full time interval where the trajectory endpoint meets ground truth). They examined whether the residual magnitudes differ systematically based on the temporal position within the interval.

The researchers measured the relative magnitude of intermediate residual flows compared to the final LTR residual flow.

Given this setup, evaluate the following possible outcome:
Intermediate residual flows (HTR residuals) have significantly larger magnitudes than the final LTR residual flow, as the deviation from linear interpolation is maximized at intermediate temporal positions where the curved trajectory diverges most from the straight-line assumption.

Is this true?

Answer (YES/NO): YES